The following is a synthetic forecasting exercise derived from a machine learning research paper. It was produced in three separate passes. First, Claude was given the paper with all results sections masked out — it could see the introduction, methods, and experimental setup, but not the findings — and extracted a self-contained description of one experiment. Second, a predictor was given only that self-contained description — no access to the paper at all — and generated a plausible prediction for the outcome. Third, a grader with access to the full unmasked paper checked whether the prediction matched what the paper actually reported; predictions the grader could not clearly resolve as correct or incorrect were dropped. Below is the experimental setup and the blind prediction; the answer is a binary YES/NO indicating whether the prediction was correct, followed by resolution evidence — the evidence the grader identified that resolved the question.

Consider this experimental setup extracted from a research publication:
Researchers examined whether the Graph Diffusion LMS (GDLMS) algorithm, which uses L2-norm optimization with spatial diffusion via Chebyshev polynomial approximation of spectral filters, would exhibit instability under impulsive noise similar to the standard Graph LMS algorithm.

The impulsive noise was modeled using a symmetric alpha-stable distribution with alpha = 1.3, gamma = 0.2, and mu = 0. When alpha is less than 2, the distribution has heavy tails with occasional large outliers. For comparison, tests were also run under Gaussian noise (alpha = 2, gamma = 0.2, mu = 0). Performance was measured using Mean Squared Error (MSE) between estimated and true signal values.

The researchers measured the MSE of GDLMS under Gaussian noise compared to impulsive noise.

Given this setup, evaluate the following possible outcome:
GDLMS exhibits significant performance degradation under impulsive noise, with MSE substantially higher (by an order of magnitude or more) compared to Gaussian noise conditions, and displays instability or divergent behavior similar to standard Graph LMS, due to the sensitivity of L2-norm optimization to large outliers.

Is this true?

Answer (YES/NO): NO